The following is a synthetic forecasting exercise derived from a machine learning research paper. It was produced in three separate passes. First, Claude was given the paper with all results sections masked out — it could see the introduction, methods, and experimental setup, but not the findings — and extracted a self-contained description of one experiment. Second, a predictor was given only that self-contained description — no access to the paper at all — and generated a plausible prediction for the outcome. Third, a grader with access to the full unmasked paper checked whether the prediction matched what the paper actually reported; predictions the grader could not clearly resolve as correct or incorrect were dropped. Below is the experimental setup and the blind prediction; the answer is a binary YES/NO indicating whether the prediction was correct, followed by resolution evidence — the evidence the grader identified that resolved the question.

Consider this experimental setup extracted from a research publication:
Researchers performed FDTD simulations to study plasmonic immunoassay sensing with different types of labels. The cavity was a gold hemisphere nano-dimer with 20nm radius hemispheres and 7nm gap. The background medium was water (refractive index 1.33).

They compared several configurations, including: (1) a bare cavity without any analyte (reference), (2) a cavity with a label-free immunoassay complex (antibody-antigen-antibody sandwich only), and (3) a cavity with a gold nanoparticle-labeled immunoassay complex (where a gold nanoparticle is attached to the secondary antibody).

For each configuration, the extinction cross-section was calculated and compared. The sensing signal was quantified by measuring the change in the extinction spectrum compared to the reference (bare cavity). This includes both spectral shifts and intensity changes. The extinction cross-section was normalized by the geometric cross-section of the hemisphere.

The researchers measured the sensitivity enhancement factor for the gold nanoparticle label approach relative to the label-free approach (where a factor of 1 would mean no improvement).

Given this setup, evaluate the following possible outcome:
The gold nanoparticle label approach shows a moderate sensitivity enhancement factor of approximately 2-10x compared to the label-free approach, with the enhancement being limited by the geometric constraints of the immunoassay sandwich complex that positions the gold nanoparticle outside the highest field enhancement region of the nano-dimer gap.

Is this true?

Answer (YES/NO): YES